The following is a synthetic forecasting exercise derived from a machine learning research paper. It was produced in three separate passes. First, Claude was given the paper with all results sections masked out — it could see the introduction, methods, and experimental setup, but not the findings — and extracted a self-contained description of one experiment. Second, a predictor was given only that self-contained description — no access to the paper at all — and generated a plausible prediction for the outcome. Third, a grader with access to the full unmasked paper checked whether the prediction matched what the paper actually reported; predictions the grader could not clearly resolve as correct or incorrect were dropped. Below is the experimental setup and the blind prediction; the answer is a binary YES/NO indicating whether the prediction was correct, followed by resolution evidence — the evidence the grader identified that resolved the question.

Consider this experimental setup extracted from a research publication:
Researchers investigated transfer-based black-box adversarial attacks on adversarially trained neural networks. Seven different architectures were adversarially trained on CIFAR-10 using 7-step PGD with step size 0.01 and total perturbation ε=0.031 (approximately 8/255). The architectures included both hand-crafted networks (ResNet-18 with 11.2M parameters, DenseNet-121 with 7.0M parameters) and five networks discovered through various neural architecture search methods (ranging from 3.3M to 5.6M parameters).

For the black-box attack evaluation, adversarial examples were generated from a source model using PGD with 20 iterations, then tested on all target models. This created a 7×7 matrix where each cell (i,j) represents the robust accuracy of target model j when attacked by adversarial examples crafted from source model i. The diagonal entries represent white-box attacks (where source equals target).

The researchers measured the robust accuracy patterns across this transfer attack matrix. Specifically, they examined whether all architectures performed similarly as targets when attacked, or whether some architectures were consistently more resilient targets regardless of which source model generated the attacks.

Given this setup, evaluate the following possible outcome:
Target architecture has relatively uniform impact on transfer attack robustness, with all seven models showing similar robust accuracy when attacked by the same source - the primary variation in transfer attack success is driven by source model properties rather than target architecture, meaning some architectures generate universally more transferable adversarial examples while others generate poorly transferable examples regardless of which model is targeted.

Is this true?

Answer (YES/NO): NO